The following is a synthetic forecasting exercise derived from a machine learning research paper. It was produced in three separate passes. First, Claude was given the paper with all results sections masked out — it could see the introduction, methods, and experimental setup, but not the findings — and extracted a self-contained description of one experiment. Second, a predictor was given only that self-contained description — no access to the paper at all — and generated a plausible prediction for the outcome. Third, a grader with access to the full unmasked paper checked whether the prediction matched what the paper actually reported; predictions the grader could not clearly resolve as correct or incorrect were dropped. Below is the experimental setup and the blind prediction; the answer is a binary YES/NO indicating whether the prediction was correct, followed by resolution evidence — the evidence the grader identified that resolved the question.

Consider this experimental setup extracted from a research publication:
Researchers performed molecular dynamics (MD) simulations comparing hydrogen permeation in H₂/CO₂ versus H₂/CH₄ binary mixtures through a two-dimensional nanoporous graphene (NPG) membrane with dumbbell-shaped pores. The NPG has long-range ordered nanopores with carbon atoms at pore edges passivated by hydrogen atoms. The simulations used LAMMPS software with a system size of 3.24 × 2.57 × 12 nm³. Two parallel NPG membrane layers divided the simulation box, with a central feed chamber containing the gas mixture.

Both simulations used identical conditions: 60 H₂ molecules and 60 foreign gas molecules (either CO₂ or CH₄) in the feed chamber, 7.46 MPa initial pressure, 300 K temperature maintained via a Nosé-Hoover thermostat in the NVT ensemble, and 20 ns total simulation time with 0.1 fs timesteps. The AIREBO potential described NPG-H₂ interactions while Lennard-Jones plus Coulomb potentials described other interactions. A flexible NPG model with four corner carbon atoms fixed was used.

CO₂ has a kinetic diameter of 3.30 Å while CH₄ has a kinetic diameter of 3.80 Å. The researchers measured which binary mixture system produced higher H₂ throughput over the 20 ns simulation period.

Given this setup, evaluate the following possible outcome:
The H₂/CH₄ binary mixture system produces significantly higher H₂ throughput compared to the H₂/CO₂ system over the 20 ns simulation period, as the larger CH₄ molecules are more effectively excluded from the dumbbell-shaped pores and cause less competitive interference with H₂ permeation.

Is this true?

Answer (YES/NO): NO